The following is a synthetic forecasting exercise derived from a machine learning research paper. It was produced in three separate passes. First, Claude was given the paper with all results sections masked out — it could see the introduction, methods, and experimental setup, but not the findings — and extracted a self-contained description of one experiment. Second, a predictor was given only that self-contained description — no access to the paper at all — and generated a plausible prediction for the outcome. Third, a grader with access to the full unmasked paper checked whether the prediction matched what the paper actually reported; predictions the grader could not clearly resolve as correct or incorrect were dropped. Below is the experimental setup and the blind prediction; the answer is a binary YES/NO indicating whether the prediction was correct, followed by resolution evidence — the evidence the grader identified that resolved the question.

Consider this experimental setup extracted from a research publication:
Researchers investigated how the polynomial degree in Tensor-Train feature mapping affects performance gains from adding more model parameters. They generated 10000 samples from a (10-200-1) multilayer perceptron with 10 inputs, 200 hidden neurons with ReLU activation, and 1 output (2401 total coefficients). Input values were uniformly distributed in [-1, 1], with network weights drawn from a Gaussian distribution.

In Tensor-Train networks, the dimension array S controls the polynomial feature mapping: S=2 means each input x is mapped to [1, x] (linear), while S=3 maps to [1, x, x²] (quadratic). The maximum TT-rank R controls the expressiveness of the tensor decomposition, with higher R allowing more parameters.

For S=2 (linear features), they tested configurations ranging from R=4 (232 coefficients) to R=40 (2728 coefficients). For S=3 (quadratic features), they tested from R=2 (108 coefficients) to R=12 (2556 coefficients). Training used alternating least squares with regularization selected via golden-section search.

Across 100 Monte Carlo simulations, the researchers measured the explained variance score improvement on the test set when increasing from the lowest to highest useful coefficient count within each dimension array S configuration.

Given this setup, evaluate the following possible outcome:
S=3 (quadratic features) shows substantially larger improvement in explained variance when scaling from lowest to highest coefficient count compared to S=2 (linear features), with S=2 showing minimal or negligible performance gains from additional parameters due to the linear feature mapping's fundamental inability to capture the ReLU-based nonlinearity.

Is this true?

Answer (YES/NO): YES